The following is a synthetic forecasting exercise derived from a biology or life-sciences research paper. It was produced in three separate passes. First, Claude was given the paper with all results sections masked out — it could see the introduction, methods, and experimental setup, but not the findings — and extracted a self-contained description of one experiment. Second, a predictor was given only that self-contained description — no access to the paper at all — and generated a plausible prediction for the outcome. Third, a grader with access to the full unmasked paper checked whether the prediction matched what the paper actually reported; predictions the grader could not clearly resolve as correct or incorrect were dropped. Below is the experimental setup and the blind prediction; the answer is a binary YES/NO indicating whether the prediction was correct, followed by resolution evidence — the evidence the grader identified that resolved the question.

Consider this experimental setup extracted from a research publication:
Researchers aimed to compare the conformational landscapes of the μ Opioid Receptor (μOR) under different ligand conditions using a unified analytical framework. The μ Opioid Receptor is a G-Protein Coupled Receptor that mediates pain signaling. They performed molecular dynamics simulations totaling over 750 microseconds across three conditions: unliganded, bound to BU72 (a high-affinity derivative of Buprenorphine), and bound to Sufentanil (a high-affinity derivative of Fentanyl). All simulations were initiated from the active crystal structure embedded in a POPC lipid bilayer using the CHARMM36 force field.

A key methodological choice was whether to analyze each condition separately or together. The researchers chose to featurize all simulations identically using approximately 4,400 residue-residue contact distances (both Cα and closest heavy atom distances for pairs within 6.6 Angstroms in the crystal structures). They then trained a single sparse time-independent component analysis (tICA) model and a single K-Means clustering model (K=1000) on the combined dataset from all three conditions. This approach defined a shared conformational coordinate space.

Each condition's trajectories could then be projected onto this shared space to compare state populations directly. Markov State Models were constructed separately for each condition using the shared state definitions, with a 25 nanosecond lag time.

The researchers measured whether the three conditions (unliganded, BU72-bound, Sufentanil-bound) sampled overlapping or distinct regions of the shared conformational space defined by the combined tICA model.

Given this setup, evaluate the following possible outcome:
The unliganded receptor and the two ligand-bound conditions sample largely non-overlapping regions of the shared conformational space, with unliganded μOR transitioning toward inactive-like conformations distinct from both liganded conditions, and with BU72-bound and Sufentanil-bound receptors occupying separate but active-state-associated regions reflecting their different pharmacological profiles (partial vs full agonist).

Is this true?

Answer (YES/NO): NO